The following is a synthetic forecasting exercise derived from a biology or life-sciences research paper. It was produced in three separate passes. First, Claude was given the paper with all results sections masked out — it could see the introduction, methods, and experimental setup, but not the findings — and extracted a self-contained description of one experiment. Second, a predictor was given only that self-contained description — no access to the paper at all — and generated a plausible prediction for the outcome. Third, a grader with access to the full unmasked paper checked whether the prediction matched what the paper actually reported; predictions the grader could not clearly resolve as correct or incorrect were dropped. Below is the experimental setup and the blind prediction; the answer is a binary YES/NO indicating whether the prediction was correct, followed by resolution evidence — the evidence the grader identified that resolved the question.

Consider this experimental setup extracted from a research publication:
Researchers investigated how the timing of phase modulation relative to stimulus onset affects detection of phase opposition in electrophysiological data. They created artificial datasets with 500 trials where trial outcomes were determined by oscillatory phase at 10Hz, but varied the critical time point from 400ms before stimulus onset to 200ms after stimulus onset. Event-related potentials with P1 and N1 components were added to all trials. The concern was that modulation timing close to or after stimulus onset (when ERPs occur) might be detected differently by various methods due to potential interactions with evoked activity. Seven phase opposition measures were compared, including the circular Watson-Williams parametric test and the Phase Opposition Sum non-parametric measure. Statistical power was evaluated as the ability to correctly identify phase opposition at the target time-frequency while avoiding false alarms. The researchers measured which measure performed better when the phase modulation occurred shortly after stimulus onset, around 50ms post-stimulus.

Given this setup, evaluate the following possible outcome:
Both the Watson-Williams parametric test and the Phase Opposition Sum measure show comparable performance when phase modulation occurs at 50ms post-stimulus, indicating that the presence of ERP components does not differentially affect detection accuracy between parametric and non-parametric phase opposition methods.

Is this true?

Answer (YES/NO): NO